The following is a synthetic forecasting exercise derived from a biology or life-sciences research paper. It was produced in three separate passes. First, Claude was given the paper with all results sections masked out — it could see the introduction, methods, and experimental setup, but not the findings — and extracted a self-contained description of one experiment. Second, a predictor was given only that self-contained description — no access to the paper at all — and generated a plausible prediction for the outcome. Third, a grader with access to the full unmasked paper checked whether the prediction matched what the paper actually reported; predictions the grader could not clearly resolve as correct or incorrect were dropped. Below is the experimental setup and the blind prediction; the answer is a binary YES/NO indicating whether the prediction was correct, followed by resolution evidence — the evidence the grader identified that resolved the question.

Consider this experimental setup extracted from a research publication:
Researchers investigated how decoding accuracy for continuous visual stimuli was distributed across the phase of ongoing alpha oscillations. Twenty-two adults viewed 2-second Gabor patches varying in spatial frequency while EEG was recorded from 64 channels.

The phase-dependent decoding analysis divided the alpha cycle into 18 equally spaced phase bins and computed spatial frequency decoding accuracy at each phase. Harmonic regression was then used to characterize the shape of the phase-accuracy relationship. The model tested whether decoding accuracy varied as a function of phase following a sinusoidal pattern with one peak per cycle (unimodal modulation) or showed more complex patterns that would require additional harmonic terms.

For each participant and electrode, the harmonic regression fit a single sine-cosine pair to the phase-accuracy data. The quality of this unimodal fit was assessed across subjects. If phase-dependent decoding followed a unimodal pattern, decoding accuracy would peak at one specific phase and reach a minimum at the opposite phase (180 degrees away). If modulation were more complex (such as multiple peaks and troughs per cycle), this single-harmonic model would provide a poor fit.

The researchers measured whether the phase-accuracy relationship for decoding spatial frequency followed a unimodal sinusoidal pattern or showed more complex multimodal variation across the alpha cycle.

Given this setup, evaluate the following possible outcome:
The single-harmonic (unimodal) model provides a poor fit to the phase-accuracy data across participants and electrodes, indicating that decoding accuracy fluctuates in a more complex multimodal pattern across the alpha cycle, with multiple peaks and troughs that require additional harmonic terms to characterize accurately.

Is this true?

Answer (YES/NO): NO